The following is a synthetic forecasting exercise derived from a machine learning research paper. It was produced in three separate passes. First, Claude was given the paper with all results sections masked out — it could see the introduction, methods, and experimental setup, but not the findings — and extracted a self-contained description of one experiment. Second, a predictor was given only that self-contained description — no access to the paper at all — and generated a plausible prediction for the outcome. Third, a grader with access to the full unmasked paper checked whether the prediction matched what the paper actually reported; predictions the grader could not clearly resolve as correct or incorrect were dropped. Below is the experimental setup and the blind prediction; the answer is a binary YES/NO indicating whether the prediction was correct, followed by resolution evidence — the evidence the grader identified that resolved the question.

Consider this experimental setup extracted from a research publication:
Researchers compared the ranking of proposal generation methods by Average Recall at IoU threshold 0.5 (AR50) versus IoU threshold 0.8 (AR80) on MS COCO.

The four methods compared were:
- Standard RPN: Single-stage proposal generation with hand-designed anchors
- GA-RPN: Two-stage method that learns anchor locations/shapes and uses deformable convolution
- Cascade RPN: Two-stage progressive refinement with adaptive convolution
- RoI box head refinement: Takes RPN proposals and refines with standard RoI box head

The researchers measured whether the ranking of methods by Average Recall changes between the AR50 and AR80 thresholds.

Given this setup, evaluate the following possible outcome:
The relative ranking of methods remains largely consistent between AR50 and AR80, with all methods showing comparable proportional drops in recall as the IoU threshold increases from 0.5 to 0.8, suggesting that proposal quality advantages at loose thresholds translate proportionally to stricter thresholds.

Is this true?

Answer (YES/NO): NO